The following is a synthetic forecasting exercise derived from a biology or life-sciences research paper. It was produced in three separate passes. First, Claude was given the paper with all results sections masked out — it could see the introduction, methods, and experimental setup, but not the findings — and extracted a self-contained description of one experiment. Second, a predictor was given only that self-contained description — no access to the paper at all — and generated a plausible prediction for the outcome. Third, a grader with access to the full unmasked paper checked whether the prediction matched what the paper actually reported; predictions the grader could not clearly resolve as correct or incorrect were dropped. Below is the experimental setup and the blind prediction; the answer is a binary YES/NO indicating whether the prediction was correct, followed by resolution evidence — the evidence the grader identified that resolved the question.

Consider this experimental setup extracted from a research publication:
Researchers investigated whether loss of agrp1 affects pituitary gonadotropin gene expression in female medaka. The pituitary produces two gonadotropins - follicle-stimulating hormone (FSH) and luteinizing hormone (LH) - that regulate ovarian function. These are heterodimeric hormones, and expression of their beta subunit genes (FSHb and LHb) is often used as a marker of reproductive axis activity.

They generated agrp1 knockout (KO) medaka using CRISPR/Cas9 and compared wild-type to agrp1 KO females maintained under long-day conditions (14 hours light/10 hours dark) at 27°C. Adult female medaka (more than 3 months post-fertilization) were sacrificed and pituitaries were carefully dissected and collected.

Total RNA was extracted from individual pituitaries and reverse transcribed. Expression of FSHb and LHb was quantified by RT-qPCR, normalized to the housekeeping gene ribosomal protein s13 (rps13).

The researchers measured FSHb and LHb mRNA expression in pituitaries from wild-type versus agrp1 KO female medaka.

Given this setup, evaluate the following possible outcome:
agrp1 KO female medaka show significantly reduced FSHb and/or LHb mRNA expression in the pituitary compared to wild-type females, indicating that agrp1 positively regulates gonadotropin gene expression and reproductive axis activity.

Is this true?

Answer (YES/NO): YES